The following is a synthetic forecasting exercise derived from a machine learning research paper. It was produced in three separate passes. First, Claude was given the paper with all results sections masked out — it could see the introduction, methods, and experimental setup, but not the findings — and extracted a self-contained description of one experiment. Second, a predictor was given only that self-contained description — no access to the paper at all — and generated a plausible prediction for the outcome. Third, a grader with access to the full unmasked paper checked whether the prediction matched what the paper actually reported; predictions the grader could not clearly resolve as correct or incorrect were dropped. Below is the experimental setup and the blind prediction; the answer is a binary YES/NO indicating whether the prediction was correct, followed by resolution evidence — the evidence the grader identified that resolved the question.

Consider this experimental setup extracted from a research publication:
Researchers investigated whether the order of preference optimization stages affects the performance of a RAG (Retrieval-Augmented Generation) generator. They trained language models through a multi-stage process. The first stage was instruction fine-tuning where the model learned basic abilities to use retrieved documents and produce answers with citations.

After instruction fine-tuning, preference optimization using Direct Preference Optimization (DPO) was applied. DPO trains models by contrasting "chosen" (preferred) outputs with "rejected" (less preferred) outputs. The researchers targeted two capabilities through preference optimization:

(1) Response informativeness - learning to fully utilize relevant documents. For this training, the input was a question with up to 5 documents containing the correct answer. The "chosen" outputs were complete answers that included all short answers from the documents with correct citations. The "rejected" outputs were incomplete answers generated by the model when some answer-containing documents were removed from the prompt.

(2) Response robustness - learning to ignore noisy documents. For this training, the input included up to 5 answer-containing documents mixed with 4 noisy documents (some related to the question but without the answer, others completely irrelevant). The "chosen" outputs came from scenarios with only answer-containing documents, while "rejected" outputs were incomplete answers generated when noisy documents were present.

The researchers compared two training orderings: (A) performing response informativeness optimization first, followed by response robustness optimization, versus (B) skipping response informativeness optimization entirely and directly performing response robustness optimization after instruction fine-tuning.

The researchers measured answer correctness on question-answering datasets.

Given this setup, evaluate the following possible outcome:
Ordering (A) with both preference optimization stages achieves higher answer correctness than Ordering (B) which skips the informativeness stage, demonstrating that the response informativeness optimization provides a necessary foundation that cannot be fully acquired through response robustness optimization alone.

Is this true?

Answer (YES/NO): YES